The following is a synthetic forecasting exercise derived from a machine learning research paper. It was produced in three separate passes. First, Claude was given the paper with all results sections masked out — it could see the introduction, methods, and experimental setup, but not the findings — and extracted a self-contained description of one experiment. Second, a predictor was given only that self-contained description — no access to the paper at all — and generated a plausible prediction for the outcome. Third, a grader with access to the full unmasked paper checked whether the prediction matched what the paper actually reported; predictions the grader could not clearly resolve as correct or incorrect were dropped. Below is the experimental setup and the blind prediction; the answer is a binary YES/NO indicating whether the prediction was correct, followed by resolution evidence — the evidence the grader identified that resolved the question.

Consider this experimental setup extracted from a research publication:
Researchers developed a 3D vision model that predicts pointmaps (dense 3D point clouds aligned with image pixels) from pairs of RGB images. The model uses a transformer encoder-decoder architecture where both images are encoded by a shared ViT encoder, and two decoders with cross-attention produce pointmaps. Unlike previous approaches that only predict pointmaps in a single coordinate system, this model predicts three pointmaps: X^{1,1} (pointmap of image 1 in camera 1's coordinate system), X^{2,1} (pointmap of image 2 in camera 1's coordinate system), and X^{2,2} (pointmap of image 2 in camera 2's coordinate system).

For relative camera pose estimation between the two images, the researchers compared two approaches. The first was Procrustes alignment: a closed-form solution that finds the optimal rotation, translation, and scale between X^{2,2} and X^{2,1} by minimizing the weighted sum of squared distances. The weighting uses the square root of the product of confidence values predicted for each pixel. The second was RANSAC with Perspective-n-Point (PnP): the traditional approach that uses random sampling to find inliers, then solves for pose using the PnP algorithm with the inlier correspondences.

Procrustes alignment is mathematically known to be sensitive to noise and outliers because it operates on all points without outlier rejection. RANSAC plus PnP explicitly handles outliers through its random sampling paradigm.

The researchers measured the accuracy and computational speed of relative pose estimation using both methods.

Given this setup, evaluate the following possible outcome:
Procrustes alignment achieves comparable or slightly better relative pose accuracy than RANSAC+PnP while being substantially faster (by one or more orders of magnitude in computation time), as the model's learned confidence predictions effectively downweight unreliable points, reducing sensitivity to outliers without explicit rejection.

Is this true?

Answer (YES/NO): YES